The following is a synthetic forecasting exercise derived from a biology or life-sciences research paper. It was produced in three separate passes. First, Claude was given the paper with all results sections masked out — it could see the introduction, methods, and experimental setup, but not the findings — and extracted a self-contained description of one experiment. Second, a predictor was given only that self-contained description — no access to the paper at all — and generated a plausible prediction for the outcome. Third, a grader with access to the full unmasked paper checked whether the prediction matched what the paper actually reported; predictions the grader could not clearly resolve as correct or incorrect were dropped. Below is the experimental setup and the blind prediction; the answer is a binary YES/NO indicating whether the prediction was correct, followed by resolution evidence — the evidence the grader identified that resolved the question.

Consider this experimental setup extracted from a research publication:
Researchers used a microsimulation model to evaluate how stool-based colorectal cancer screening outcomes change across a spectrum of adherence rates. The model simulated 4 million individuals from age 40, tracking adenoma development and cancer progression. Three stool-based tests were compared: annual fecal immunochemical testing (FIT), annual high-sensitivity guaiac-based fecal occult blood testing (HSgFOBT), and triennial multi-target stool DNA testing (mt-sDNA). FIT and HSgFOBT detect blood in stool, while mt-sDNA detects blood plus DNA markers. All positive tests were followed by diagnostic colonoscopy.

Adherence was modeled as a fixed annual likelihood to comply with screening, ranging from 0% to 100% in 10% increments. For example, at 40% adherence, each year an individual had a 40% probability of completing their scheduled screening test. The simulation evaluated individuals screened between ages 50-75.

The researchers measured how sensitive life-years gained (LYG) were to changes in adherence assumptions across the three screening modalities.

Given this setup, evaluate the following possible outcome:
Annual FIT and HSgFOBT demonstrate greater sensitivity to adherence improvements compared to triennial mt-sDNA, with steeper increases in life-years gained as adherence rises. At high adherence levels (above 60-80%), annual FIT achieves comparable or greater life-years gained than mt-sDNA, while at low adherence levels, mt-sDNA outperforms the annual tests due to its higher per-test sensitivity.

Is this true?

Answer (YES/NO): YES